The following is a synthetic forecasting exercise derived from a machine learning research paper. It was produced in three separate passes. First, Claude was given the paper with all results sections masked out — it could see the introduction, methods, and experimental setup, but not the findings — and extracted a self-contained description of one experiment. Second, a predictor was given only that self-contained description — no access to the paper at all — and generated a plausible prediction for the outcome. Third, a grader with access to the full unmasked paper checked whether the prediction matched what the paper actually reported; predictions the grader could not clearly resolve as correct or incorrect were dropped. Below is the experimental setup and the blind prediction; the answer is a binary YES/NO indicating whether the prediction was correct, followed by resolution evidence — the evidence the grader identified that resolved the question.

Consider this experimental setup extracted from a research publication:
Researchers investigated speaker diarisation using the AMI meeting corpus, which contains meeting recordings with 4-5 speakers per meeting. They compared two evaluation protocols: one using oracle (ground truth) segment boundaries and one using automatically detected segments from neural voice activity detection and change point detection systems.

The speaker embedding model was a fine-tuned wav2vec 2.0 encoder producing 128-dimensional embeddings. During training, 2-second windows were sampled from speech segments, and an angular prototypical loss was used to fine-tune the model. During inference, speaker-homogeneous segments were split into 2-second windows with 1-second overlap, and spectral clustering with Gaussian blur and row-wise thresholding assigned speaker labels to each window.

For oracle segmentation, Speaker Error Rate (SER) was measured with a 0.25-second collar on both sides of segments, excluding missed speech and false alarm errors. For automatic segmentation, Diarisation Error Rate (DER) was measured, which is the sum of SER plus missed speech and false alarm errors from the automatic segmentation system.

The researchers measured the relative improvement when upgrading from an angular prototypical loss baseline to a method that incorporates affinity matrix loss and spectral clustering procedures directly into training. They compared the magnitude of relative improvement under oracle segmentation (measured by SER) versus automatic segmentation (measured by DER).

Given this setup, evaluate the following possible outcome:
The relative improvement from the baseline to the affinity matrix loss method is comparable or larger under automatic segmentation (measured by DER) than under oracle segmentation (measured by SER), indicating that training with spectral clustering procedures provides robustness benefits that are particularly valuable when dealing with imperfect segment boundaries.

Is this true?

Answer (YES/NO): NO